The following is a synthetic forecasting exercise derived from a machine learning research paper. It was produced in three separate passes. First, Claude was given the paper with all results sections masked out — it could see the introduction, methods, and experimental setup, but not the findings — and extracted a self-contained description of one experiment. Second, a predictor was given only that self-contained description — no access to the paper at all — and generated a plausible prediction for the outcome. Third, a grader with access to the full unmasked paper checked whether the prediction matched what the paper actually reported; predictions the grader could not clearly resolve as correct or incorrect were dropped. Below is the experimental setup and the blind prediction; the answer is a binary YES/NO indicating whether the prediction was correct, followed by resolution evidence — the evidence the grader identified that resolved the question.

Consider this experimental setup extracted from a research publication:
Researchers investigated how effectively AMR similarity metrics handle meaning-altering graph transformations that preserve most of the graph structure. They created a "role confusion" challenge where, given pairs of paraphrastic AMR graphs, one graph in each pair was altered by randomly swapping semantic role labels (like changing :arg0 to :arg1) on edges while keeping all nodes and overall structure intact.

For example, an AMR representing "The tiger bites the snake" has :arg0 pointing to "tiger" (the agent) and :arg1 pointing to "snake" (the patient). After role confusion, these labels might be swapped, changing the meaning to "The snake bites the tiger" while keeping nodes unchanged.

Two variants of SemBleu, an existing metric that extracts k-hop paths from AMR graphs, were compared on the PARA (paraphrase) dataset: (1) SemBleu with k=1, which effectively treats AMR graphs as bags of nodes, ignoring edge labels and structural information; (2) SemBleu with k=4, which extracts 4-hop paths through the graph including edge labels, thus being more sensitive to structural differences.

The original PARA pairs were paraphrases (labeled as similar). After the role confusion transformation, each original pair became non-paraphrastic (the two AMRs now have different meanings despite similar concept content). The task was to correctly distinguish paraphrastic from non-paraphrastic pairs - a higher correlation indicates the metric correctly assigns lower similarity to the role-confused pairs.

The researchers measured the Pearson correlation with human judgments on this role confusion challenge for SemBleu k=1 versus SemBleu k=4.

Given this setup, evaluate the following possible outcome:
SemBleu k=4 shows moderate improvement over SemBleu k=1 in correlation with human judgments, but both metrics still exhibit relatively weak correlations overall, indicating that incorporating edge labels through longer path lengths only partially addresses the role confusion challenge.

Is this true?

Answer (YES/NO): NO